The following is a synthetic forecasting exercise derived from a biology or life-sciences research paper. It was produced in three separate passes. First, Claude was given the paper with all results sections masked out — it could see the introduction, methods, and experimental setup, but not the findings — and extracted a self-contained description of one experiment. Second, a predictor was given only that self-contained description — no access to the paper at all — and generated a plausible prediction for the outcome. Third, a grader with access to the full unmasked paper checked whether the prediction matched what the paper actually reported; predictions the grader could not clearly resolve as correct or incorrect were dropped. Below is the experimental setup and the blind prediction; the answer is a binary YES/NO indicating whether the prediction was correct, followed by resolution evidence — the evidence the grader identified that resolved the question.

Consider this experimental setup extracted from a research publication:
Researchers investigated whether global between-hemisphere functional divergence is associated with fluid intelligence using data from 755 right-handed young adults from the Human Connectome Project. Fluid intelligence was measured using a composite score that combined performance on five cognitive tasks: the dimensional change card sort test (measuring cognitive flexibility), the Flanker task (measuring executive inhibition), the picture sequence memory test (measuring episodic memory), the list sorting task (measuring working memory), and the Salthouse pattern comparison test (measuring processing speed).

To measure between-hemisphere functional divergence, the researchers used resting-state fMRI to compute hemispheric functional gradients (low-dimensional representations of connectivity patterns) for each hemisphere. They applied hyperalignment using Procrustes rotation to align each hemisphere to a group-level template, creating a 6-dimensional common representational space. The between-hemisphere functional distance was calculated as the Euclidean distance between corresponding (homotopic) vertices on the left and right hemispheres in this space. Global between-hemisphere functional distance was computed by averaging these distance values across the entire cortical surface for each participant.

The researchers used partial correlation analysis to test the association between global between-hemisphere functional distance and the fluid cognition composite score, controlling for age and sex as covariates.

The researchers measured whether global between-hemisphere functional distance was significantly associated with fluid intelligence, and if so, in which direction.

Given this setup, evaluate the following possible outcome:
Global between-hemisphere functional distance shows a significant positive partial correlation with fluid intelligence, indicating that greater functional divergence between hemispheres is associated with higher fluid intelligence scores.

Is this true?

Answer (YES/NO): YES